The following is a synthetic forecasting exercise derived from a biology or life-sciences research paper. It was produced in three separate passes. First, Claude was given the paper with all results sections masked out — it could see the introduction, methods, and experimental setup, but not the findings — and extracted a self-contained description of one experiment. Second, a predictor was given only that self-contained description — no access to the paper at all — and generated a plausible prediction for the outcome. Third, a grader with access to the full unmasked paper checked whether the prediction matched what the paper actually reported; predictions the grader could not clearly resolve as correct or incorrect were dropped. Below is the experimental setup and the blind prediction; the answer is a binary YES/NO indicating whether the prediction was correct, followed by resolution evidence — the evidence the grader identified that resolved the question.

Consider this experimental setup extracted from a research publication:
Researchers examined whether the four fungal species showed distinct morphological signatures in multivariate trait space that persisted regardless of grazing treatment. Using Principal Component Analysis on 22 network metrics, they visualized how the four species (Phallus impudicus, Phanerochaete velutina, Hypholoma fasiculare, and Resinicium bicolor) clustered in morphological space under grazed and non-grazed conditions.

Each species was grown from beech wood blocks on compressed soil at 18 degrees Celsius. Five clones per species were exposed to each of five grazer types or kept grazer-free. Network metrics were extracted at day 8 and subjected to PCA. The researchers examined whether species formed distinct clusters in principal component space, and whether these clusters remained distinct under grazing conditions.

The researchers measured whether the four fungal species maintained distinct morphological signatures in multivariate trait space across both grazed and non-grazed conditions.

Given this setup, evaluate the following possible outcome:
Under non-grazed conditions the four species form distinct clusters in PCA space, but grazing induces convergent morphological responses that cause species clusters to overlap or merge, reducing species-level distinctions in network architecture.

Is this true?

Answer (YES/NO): NO